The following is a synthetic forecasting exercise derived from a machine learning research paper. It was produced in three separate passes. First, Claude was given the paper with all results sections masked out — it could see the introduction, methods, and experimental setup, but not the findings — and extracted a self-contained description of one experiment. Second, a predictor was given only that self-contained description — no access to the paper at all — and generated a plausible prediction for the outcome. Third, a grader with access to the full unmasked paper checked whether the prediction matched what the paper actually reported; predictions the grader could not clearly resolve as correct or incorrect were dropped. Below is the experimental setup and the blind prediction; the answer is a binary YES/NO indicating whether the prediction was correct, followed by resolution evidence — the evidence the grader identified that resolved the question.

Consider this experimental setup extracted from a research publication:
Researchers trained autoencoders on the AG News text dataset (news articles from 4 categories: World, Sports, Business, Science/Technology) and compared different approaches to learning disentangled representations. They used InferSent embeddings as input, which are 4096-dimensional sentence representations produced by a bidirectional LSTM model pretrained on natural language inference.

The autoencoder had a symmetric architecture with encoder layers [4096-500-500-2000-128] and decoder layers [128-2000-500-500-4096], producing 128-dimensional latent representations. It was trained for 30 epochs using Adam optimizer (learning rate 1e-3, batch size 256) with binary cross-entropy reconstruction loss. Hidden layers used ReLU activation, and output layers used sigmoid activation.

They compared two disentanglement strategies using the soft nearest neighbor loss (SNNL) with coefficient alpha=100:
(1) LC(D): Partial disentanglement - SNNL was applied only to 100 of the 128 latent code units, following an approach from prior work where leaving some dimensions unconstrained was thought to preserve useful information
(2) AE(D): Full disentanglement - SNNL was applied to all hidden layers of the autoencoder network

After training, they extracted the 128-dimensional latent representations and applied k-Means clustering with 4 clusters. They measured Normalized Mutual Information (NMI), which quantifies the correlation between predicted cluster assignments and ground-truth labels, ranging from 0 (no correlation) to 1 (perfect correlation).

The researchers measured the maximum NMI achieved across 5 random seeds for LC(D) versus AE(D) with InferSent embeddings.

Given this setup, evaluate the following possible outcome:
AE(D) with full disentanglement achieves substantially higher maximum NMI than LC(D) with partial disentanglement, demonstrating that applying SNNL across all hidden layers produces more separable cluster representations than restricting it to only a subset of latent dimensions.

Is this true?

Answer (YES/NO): NO